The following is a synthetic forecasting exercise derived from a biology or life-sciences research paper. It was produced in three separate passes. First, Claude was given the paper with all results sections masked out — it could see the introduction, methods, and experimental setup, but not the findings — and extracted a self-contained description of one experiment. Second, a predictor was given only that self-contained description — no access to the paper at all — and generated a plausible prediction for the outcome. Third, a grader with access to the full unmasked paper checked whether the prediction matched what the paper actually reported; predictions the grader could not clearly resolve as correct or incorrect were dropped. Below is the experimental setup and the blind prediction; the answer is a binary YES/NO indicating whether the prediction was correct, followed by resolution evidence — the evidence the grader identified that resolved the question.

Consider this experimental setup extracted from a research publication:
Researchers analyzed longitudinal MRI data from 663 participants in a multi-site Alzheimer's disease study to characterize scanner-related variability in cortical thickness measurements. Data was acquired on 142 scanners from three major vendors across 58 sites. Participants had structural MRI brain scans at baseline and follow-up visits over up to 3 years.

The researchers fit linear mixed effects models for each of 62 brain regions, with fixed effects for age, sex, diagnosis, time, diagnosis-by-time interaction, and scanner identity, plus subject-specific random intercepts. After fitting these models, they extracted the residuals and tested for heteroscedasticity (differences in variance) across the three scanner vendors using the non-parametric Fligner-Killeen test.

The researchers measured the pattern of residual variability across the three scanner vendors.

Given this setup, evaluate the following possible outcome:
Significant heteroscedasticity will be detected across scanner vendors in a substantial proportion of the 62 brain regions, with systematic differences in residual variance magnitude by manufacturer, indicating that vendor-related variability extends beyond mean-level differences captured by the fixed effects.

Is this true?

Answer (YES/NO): YES